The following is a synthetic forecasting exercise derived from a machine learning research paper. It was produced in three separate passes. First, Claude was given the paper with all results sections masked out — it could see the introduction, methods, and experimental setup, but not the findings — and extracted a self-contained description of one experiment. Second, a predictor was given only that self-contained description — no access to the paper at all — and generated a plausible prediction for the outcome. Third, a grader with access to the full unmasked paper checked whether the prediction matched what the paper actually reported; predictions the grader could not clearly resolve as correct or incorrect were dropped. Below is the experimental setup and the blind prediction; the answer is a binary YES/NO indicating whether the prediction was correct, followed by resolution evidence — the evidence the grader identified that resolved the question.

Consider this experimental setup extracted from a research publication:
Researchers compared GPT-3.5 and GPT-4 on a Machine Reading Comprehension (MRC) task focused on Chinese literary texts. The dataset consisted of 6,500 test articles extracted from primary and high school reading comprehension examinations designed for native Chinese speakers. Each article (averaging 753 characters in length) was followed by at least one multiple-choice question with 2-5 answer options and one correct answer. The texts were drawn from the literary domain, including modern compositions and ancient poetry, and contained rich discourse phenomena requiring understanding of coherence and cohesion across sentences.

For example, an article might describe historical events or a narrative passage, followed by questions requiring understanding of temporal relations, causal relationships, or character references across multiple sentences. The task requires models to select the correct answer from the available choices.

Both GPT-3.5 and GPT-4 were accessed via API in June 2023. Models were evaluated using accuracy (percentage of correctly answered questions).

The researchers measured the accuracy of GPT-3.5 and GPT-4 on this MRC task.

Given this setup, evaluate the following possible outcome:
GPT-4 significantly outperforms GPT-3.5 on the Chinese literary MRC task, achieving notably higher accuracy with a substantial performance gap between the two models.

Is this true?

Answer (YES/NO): YES